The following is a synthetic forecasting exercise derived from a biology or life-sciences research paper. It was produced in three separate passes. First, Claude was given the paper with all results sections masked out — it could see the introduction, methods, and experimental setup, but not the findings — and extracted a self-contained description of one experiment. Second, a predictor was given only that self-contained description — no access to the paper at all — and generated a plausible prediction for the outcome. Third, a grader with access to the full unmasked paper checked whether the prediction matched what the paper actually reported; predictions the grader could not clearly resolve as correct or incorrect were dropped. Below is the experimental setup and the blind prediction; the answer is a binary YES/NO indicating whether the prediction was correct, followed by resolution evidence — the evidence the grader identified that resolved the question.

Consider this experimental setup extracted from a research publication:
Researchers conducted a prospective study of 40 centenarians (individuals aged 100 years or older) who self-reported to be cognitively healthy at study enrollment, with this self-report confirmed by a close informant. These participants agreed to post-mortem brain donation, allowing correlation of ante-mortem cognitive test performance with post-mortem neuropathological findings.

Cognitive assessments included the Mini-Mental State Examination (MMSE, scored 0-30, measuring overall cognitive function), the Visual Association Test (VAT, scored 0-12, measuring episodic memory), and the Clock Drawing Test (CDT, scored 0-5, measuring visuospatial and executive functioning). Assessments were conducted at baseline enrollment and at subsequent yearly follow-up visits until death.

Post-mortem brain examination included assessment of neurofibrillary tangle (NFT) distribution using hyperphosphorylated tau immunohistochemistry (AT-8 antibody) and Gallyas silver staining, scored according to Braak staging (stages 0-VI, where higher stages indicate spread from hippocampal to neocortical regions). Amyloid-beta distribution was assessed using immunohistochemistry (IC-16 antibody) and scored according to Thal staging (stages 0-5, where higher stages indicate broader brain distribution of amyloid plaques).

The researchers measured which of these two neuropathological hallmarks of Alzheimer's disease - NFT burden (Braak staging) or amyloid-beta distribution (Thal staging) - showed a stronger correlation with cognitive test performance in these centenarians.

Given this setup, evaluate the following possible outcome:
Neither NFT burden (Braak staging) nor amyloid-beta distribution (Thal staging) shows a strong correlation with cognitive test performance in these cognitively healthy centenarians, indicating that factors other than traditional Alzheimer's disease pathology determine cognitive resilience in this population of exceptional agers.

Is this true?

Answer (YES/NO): NO